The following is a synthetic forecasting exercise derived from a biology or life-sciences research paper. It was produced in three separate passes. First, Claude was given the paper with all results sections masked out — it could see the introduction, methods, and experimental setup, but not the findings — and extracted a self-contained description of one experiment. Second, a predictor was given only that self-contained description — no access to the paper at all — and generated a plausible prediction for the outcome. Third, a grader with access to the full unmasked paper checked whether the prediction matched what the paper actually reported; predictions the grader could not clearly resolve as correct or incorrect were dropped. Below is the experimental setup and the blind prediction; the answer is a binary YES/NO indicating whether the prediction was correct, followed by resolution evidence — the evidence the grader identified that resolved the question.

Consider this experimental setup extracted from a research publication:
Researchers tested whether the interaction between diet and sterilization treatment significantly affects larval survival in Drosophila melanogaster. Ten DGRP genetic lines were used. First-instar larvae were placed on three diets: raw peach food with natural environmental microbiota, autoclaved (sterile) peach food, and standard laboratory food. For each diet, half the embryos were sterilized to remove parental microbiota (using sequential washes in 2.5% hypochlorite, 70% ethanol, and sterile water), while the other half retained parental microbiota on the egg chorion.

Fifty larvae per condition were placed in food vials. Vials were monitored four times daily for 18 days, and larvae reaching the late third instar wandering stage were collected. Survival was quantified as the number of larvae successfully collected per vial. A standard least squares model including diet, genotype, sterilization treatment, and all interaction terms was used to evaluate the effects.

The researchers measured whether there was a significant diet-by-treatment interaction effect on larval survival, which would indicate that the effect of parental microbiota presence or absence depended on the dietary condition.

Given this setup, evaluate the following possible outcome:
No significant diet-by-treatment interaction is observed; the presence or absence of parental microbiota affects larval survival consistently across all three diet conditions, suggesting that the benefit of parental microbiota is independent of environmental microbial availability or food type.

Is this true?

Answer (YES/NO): NO